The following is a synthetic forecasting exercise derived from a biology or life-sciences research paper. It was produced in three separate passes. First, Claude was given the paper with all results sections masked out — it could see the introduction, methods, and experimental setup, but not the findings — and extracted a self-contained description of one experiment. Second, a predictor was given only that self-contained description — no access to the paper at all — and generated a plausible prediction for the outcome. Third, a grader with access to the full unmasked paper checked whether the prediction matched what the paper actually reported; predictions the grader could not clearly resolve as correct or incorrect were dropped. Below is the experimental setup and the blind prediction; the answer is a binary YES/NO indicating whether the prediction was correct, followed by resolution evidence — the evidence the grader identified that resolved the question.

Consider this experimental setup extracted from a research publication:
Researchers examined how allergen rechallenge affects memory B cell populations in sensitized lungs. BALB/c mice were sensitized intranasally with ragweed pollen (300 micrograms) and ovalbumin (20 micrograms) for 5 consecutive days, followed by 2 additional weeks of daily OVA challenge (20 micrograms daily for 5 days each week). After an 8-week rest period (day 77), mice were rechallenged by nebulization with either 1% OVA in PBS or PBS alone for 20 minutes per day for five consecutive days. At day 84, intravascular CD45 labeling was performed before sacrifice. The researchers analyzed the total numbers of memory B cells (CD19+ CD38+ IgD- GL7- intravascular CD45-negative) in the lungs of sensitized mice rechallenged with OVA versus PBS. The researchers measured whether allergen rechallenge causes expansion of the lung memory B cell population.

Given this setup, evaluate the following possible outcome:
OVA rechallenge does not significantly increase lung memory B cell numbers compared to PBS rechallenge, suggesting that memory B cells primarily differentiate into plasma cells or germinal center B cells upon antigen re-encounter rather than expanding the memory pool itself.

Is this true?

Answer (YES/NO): NO